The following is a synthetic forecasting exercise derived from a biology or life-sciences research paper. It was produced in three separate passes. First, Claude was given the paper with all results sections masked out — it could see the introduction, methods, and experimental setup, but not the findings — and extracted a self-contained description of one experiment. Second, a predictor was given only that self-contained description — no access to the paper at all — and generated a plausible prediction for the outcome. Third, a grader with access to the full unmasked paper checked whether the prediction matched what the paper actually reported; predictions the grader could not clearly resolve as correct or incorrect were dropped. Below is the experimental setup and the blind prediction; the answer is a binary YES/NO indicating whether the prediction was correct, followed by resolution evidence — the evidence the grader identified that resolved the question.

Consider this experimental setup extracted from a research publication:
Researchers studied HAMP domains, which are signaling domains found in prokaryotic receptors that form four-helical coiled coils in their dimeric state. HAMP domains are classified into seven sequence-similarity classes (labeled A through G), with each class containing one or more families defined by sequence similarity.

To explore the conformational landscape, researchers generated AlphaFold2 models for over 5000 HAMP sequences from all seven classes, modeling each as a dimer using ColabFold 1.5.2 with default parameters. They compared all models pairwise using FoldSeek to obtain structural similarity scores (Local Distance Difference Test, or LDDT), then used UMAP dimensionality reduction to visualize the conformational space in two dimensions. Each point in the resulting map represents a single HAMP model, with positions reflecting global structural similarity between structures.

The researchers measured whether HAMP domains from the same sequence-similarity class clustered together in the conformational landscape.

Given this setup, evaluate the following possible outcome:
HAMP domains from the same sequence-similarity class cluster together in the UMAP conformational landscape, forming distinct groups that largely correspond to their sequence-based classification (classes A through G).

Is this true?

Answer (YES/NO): NO